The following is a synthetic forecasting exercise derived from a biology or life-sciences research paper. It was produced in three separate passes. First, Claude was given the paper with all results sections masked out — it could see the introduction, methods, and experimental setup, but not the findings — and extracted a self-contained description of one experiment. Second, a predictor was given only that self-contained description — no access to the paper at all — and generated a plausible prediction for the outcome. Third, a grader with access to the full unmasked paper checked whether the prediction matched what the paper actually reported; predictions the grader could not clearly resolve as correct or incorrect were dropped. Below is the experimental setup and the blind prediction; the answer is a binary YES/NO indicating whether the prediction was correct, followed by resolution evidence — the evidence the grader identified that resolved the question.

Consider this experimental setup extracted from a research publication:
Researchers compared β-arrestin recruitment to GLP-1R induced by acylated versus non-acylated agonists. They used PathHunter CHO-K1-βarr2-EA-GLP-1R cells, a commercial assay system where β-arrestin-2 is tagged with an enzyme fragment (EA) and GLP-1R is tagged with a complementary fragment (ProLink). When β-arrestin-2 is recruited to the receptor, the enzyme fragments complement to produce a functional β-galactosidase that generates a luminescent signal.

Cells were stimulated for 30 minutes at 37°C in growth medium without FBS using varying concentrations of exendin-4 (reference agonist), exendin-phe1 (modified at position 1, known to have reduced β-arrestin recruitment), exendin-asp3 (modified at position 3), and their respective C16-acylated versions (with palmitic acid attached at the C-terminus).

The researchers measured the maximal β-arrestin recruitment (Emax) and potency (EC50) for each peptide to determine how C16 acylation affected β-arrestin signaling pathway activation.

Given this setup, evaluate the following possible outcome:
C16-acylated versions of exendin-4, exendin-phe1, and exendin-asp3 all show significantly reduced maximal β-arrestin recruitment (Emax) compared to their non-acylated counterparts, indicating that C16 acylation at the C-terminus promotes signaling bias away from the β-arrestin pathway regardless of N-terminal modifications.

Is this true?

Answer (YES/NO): NO